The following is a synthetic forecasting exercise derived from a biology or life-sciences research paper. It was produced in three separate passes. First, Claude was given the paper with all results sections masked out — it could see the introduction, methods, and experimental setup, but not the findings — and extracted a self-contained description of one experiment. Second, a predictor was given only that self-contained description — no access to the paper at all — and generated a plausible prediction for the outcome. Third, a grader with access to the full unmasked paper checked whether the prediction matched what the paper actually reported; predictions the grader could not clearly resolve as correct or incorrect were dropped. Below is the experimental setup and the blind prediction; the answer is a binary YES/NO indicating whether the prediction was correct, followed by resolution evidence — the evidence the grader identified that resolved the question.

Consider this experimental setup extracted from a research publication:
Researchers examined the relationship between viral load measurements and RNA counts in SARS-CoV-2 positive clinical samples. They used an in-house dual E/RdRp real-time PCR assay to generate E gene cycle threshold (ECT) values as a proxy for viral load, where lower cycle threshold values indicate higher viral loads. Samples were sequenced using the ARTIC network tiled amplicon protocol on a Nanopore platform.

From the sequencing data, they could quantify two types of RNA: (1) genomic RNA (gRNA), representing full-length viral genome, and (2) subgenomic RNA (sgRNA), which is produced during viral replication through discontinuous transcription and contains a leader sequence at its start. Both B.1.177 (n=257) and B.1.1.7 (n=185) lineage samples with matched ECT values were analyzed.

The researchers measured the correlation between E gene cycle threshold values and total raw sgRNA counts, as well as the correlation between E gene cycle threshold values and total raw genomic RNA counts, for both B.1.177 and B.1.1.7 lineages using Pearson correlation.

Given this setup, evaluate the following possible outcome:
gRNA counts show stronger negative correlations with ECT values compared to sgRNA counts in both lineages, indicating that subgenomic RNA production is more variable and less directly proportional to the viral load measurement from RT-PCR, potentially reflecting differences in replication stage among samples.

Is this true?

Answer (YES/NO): YES